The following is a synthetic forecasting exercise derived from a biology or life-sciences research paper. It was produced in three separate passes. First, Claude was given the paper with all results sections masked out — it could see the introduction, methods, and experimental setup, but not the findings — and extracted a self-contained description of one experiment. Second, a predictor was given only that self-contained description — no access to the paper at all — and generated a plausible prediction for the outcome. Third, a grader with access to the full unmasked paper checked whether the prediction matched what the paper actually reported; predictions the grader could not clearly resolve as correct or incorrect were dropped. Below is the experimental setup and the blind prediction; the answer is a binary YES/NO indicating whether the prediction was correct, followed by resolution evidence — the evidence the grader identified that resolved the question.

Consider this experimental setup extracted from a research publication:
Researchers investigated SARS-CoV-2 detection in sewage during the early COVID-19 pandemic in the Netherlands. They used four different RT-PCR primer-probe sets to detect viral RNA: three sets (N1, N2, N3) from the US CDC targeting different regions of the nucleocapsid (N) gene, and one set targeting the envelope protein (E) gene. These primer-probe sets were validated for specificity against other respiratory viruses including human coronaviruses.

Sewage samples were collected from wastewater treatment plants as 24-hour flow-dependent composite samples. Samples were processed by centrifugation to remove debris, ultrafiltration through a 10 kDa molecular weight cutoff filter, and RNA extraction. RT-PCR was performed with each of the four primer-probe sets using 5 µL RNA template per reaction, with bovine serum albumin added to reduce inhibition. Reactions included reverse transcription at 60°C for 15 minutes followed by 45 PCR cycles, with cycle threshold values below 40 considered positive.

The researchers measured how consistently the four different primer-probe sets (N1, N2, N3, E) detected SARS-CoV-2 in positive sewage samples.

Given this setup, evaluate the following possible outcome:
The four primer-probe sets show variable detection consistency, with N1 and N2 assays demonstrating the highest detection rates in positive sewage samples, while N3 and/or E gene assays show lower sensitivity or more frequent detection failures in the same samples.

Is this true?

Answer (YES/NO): NO